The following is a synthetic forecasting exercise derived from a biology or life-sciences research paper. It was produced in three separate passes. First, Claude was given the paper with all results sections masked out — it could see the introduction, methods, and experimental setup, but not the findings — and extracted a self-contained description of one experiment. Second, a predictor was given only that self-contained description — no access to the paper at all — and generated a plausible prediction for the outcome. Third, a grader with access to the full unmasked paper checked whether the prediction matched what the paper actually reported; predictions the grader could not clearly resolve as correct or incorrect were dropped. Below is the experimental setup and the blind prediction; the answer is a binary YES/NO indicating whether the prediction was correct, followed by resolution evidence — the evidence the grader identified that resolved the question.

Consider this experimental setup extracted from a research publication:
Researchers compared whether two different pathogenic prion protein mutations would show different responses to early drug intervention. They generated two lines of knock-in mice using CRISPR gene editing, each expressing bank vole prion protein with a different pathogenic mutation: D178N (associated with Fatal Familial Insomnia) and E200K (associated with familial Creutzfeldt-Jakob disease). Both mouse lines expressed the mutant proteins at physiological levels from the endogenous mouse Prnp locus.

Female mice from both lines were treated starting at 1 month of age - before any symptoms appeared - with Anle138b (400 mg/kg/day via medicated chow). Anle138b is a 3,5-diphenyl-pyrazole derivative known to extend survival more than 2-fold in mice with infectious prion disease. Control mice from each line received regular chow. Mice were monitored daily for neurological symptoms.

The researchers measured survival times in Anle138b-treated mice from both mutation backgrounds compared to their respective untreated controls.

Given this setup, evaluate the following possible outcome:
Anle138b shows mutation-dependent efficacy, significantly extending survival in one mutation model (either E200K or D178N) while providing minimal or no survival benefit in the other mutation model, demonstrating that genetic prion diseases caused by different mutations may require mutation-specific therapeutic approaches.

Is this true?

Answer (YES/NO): NO